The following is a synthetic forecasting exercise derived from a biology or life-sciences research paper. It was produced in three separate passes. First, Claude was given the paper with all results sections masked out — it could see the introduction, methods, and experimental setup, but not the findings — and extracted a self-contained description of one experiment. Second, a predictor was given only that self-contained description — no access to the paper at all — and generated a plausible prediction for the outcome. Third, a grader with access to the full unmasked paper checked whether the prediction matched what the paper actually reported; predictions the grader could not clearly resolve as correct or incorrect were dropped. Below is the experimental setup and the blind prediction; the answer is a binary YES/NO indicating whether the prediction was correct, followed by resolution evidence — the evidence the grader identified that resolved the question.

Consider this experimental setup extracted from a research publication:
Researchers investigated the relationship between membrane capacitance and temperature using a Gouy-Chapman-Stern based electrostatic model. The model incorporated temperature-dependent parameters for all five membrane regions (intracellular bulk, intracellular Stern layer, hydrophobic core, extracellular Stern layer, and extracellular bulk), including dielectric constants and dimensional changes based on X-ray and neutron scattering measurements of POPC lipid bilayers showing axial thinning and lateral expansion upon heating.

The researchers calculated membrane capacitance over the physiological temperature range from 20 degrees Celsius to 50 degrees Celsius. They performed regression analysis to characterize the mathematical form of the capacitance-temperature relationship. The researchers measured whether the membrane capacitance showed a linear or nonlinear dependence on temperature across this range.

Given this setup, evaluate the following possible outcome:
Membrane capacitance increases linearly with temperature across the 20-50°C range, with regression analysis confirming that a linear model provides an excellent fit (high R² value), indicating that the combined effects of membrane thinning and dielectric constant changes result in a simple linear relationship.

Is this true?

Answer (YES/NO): YES